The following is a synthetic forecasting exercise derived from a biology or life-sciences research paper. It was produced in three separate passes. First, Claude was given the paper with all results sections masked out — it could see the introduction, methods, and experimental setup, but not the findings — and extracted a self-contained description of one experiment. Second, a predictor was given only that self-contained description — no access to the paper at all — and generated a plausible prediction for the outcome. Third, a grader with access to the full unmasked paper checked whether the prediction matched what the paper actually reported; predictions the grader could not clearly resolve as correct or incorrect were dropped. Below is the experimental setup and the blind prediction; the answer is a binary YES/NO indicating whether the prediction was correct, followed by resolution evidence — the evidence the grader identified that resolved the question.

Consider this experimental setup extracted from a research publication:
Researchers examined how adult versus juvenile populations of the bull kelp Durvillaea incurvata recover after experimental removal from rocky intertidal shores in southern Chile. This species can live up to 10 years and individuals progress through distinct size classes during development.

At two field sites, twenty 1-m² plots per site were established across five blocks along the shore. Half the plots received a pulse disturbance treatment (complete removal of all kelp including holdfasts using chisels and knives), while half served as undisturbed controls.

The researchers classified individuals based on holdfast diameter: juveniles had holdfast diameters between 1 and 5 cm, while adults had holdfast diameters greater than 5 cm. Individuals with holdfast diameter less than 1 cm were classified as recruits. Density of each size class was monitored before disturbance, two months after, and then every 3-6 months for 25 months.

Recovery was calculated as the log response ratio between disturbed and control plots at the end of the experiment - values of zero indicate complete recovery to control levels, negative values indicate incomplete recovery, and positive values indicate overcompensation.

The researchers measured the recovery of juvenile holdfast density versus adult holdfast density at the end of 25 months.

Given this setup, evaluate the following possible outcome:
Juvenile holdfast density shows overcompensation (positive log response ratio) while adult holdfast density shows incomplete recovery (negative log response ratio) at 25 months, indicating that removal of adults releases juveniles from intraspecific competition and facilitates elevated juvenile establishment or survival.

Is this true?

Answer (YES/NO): NO